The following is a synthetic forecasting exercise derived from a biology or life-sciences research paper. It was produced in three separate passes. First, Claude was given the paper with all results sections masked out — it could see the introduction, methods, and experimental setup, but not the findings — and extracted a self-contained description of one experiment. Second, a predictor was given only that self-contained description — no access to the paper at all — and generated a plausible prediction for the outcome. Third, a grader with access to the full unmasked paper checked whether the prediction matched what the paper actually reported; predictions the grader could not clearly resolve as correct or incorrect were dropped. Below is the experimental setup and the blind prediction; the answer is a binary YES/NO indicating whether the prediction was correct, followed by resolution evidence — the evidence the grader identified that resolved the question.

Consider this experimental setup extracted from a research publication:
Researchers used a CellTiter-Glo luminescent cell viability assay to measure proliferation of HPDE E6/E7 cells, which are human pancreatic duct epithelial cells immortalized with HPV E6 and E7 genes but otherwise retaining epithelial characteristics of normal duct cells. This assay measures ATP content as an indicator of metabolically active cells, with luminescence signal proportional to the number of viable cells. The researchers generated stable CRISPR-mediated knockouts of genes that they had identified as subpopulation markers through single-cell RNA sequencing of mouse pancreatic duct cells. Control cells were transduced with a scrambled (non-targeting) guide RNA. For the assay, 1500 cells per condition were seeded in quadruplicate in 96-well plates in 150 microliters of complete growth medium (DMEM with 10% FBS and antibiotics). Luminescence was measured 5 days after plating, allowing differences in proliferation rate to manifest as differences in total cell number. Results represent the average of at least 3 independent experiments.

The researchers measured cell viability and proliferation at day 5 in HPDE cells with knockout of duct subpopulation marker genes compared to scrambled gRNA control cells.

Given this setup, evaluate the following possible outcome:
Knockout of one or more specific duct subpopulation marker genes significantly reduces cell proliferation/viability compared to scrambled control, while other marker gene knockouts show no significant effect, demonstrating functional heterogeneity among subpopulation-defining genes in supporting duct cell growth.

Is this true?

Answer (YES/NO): NO